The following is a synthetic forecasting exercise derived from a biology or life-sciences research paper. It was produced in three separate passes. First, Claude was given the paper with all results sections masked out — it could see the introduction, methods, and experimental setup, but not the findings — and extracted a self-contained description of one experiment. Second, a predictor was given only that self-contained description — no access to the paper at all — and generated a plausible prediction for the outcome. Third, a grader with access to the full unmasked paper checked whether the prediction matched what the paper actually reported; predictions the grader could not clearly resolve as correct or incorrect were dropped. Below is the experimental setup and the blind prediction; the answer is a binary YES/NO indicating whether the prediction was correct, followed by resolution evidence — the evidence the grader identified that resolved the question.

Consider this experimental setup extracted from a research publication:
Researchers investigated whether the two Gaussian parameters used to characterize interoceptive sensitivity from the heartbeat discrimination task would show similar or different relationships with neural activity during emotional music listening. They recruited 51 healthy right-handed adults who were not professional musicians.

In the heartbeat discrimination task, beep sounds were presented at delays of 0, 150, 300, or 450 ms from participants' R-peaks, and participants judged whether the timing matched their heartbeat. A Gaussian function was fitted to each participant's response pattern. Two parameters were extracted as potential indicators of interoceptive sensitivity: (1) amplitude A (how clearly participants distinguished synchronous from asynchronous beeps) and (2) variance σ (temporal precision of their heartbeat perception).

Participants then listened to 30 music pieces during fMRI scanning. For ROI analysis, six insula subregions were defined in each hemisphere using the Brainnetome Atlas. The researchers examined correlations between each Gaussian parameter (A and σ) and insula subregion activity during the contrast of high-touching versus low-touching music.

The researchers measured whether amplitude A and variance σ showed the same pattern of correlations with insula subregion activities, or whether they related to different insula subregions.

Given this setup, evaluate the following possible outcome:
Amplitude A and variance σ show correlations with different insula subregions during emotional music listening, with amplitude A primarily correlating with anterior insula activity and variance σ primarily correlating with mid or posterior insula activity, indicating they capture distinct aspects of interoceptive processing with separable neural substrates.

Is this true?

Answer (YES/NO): NO